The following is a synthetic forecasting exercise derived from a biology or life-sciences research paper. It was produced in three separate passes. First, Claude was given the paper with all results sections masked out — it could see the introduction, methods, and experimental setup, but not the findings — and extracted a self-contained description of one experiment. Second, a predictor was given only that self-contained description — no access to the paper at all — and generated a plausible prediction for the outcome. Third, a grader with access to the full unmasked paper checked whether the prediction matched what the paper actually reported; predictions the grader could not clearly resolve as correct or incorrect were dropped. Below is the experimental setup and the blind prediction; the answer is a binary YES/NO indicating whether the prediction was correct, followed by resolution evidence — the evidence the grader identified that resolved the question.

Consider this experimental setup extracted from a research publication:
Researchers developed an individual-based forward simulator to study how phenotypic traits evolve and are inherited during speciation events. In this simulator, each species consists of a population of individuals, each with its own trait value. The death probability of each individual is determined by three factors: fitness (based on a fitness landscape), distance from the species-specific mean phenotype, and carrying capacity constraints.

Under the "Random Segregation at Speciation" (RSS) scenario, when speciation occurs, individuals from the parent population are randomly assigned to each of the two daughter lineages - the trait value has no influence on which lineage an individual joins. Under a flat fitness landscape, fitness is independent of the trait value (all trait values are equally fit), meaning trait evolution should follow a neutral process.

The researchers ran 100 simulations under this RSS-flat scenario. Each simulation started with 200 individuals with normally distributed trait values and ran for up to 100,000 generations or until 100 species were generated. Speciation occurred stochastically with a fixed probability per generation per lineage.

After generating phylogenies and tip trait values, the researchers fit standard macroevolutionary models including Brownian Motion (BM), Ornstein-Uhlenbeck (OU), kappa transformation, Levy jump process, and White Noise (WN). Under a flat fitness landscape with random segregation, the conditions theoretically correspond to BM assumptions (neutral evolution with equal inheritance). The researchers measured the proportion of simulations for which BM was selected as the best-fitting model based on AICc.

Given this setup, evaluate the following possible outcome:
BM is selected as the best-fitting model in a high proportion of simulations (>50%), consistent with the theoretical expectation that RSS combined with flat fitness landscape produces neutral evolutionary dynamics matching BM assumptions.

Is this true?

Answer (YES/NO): YES